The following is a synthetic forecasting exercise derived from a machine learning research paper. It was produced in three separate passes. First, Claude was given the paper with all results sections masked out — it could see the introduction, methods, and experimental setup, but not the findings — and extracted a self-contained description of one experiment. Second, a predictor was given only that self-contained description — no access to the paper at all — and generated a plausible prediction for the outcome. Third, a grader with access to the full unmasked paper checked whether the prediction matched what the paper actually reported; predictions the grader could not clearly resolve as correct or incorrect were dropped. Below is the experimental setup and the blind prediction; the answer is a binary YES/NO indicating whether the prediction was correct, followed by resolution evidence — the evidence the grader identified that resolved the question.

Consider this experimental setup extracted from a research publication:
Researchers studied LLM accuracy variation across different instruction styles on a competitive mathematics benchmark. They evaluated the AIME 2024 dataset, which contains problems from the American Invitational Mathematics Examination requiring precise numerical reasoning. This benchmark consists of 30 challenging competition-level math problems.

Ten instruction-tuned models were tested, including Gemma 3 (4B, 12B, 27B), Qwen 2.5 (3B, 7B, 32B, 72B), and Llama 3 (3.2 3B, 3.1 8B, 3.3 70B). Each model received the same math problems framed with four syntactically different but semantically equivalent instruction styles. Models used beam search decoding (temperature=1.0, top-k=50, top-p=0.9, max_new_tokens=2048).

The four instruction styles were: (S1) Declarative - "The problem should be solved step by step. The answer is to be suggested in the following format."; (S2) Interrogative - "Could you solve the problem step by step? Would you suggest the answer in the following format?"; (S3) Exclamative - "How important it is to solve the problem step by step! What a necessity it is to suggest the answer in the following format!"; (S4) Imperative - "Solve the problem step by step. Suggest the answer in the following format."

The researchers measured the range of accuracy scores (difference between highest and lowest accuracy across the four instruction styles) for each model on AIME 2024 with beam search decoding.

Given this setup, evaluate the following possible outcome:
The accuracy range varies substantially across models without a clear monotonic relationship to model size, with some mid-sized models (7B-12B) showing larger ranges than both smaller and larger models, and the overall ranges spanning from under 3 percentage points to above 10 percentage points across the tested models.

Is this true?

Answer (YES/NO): NO